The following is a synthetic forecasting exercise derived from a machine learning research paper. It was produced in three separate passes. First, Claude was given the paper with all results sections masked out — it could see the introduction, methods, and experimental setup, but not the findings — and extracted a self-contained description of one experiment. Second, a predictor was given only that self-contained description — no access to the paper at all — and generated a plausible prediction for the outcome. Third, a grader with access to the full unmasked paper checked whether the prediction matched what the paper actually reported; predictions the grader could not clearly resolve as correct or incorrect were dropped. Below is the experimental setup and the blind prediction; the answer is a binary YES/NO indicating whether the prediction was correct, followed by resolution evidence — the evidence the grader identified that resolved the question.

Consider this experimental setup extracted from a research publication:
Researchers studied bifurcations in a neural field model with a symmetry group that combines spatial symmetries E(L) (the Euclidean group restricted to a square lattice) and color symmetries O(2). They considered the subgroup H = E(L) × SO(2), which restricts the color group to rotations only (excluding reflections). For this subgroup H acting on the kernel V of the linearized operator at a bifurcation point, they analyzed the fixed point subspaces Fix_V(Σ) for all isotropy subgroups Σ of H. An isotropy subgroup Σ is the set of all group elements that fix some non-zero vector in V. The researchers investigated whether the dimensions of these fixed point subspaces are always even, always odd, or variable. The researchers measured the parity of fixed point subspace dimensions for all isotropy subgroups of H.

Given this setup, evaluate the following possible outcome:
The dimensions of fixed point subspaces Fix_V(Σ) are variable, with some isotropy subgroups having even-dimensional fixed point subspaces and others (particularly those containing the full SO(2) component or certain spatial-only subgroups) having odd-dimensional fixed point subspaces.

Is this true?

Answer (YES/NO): NO